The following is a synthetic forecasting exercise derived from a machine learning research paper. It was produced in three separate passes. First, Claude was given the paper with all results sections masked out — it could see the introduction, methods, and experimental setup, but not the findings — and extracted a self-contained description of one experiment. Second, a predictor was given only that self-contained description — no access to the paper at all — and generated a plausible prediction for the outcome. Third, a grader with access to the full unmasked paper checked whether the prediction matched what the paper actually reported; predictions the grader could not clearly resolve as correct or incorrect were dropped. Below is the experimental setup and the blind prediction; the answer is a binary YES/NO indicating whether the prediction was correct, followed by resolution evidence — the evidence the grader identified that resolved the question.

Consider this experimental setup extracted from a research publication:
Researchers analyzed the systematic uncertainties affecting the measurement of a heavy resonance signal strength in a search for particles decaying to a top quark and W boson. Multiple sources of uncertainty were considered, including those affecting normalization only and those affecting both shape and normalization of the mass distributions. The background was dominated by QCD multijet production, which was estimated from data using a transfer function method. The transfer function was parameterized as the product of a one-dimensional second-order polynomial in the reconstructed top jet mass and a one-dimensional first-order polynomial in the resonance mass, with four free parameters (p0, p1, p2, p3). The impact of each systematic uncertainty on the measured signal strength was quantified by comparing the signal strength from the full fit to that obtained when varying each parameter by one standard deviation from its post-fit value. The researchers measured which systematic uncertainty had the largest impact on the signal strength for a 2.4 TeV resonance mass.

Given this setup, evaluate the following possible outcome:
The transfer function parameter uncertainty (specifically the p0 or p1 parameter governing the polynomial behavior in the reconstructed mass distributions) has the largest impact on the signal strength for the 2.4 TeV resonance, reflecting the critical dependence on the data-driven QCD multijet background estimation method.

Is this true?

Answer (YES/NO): NO